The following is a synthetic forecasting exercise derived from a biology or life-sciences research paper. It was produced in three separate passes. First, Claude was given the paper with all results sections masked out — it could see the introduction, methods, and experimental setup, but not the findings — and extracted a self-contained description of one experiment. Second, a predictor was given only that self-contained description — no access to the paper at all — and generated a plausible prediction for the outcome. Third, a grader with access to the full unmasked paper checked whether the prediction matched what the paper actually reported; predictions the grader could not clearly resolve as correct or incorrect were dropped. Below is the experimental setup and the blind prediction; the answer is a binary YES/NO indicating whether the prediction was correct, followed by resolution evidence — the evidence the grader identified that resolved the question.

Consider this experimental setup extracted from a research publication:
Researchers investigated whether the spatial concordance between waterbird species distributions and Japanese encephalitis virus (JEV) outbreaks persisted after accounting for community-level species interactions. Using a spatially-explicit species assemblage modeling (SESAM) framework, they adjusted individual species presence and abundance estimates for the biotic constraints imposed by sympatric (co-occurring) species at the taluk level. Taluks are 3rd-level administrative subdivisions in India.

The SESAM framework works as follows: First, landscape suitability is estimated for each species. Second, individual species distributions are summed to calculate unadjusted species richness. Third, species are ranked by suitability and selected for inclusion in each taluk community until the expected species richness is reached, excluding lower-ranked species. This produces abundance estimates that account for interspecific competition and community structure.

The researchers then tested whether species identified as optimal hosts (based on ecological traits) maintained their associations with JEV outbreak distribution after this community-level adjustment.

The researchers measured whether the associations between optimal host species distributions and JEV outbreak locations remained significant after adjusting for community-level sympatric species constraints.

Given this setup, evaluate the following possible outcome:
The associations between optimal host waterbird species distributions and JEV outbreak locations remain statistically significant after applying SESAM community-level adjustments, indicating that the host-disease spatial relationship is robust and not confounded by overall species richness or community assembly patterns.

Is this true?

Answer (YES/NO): YES